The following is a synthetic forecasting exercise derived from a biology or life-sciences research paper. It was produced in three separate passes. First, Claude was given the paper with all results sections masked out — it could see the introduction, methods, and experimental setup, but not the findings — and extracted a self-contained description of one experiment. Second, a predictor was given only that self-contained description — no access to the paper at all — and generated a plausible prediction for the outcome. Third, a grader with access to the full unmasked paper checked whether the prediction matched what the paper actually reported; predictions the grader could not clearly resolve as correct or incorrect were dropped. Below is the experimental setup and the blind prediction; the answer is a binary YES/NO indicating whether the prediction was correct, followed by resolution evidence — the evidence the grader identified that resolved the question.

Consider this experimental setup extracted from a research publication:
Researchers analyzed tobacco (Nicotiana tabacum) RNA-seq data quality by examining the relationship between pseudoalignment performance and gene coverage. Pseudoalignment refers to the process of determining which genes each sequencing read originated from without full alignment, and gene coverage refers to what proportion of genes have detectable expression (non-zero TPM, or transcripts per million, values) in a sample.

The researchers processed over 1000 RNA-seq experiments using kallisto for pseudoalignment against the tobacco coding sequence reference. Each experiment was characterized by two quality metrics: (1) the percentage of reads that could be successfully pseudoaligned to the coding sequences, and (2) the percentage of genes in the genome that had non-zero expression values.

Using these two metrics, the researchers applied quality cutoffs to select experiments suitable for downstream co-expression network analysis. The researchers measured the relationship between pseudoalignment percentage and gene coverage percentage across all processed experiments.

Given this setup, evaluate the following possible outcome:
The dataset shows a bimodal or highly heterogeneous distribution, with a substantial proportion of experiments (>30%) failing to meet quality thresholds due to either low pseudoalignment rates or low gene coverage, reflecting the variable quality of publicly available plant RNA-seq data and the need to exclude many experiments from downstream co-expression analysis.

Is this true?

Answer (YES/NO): NO